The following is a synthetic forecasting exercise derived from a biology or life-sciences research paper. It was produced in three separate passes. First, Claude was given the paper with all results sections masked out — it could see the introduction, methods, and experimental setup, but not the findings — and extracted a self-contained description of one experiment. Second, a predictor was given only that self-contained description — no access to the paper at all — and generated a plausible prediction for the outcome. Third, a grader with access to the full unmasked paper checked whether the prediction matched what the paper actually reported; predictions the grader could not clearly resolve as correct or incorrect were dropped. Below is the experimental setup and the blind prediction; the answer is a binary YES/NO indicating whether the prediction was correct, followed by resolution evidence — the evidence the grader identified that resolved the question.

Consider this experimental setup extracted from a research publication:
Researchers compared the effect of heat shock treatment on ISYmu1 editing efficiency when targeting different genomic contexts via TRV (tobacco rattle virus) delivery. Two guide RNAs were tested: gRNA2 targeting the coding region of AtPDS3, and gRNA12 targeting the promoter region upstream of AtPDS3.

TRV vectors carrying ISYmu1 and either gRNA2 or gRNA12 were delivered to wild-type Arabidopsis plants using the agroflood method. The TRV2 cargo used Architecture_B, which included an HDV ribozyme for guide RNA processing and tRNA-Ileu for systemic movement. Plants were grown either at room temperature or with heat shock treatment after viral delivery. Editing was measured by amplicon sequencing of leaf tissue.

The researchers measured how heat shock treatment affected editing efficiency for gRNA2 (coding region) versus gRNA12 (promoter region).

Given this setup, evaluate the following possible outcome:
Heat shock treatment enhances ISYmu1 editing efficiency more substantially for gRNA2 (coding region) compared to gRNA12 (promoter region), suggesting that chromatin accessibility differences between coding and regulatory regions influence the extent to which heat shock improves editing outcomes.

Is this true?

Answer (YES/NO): NO